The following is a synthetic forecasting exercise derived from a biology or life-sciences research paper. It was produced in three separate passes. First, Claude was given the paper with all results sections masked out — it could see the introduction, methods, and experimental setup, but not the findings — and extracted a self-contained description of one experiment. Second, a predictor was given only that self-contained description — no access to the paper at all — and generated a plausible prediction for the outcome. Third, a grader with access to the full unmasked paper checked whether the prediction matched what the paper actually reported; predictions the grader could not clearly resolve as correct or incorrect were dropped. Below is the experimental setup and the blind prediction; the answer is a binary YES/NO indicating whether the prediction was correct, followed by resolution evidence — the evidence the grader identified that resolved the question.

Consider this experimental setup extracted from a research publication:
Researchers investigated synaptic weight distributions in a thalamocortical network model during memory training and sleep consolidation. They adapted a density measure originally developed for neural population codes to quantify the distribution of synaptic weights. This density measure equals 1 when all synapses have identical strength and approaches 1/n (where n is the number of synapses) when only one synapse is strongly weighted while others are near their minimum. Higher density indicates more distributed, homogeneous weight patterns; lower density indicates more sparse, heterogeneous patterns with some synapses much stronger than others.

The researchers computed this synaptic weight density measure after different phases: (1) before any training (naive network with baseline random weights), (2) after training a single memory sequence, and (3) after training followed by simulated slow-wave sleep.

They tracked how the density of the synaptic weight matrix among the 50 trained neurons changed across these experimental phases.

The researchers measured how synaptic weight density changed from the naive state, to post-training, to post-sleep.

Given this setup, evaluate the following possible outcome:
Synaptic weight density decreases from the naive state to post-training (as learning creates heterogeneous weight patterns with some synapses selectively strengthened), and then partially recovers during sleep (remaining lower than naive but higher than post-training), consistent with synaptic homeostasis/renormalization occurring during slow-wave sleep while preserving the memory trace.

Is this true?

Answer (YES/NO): NO